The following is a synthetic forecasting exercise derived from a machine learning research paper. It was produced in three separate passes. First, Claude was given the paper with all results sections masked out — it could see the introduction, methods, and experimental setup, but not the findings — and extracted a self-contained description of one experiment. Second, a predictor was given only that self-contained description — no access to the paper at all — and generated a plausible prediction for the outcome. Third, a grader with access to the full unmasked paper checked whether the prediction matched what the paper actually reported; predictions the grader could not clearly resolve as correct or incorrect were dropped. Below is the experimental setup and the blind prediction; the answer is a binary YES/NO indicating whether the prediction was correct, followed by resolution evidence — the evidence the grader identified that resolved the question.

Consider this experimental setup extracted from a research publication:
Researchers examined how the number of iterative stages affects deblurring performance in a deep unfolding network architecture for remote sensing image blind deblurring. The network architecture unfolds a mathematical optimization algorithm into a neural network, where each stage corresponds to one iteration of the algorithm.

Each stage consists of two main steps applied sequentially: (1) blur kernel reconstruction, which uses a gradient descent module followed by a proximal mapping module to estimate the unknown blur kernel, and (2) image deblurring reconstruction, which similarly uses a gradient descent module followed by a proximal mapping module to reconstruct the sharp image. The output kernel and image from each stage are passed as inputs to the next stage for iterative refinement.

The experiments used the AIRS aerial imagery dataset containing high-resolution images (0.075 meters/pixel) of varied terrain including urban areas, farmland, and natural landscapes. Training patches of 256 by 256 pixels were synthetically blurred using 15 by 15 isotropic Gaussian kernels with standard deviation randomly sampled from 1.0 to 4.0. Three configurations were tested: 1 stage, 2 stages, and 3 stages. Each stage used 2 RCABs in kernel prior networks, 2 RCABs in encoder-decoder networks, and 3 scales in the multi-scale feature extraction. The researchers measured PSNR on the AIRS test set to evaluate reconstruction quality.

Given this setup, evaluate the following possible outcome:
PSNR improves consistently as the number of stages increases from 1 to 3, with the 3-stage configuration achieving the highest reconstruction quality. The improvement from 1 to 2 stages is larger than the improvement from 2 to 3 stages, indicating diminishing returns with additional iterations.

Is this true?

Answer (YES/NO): NO